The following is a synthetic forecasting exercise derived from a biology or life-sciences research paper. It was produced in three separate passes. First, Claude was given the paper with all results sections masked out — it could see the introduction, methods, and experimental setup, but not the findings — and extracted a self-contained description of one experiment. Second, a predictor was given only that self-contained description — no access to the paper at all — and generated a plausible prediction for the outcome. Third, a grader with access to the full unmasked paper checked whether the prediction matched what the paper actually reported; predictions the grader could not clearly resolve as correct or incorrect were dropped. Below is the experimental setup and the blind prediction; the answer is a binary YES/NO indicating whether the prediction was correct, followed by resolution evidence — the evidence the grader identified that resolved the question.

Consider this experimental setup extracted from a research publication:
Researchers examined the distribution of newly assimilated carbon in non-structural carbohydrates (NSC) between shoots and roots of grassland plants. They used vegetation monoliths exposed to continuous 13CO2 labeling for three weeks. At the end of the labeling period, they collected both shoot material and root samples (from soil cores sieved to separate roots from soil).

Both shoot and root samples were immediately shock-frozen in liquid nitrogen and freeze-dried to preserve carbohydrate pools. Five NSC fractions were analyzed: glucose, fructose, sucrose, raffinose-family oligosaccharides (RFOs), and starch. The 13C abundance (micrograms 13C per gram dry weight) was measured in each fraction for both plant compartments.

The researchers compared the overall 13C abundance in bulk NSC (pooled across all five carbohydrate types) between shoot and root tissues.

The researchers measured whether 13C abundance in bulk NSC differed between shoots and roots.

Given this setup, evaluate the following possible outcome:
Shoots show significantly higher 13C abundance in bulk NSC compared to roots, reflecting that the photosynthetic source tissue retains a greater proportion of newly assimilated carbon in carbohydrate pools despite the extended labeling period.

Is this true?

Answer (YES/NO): YES